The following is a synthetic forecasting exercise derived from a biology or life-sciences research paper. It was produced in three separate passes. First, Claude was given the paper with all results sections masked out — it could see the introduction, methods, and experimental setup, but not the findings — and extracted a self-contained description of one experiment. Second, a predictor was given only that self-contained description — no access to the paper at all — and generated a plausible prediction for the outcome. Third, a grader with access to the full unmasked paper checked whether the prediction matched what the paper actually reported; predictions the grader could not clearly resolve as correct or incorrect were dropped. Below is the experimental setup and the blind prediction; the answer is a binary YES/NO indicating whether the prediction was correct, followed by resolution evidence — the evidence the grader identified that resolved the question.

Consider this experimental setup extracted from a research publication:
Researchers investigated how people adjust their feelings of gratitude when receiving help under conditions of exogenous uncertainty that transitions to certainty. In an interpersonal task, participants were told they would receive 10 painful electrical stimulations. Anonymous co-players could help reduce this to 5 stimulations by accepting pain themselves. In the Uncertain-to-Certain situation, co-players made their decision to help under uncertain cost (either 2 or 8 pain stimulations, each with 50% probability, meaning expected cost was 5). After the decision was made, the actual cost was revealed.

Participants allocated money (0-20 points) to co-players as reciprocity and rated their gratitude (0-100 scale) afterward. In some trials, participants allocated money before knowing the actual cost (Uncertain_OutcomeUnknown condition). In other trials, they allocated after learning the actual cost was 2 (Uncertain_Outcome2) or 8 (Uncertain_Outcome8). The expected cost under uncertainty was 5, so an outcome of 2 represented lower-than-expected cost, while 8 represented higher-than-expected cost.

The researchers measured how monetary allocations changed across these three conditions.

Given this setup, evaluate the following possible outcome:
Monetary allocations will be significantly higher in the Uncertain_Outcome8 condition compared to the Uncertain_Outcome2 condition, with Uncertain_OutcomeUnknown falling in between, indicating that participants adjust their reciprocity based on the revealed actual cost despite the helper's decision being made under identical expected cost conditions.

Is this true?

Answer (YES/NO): YES